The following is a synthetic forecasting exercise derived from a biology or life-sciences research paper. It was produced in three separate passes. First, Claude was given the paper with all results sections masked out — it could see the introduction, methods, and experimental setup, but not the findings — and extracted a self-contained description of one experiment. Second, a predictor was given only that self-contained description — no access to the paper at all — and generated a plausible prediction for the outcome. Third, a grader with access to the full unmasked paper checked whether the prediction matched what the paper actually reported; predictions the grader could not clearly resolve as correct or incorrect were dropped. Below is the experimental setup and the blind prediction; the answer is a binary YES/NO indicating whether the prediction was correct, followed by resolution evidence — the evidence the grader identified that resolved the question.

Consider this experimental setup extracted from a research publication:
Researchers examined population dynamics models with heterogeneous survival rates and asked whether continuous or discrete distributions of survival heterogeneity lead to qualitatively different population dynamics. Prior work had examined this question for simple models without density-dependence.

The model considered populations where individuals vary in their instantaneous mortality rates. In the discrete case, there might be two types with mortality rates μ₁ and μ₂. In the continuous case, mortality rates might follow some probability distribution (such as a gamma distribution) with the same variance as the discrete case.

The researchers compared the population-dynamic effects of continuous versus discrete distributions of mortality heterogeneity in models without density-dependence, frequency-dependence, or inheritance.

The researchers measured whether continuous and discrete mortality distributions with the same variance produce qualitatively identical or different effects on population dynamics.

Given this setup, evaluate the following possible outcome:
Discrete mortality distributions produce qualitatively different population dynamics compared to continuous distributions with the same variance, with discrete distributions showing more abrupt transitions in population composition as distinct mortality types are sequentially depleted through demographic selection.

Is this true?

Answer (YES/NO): NO